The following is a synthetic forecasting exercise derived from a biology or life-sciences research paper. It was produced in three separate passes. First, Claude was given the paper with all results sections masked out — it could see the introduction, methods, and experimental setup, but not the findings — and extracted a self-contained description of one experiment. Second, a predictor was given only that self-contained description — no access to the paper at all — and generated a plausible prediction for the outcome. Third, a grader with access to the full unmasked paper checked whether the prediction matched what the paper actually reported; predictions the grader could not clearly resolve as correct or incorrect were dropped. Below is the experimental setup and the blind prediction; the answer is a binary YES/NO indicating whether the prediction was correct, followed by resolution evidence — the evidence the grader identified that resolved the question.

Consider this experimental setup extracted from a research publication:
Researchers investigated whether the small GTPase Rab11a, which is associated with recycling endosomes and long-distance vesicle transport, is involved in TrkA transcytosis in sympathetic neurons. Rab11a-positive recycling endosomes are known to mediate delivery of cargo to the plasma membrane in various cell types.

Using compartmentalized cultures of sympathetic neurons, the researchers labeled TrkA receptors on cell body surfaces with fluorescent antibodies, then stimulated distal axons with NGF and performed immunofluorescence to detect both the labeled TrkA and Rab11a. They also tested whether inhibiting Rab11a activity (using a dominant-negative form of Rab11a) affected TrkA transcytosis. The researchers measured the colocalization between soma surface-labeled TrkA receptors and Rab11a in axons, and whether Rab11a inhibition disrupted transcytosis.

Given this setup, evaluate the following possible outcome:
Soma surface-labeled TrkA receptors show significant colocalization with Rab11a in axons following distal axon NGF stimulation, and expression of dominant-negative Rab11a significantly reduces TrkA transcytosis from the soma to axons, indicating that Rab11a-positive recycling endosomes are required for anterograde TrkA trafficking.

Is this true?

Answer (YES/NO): YES